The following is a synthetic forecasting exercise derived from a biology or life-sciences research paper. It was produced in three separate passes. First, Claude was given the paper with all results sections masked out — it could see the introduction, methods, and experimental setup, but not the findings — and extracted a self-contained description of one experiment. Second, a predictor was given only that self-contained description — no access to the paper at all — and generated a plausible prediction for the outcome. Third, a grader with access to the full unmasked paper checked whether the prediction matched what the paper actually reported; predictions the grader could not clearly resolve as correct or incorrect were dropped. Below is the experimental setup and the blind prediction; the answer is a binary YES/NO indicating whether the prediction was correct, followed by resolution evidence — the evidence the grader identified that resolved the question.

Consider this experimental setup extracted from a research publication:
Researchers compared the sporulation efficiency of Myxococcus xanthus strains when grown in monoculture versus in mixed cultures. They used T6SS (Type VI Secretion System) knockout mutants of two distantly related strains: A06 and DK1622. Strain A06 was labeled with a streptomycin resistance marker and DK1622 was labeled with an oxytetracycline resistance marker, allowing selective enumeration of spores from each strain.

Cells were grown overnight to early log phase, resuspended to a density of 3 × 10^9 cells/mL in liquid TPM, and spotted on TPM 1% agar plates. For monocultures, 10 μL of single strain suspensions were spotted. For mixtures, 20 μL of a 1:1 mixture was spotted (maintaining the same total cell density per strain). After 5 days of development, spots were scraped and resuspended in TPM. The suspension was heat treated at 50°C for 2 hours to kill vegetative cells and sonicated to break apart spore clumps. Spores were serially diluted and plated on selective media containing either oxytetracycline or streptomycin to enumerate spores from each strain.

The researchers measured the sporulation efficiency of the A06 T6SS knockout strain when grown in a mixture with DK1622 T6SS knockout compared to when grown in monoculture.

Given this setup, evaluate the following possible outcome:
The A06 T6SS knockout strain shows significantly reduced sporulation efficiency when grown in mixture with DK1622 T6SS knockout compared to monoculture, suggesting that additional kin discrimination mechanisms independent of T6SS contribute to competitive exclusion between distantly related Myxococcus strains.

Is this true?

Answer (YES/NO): NO